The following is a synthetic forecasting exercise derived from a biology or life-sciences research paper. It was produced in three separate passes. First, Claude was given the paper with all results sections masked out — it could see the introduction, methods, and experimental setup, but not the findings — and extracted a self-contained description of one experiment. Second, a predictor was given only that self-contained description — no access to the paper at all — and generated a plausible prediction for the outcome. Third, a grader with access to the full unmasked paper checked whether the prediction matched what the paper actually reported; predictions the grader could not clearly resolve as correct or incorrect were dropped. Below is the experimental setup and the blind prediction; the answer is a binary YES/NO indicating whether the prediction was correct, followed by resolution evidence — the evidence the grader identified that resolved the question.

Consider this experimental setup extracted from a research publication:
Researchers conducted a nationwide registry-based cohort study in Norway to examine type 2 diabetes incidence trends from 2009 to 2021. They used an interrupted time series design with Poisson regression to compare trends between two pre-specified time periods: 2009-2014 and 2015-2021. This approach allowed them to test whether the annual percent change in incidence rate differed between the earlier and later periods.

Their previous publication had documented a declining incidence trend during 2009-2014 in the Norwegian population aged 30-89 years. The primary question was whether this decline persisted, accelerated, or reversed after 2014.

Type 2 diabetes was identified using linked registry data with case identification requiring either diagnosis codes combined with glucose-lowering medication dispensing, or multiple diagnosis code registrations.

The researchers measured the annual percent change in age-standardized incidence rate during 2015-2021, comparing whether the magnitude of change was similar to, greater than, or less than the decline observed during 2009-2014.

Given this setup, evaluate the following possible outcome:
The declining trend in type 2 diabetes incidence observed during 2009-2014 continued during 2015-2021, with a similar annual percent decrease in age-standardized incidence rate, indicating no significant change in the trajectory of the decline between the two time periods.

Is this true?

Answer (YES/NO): NO